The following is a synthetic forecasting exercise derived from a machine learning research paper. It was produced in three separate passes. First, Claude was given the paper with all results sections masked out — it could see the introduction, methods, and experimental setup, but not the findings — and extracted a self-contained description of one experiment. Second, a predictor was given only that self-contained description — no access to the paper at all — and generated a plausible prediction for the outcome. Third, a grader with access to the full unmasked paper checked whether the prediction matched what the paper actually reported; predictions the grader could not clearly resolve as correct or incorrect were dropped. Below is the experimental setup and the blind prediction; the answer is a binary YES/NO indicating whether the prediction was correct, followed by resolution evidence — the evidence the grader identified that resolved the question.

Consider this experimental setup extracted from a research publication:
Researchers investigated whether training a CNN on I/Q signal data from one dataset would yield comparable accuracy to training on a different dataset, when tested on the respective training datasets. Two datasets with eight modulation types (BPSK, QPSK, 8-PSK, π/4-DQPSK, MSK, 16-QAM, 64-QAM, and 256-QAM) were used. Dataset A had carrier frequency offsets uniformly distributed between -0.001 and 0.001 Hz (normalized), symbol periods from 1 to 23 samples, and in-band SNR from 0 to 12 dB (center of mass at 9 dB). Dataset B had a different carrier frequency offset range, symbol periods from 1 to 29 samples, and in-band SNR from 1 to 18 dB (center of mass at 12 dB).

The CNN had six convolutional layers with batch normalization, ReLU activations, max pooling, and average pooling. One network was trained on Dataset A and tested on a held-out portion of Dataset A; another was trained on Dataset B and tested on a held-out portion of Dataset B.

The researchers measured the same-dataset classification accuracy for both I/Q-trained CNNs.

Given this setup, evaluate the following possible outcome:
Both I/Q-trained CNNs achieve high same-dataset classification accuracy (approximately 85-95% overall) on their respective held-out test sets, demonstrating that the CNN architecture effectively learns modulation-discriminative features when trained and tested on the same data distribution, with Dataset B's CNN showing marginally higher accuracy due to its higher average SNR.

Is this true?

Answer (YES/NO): YES